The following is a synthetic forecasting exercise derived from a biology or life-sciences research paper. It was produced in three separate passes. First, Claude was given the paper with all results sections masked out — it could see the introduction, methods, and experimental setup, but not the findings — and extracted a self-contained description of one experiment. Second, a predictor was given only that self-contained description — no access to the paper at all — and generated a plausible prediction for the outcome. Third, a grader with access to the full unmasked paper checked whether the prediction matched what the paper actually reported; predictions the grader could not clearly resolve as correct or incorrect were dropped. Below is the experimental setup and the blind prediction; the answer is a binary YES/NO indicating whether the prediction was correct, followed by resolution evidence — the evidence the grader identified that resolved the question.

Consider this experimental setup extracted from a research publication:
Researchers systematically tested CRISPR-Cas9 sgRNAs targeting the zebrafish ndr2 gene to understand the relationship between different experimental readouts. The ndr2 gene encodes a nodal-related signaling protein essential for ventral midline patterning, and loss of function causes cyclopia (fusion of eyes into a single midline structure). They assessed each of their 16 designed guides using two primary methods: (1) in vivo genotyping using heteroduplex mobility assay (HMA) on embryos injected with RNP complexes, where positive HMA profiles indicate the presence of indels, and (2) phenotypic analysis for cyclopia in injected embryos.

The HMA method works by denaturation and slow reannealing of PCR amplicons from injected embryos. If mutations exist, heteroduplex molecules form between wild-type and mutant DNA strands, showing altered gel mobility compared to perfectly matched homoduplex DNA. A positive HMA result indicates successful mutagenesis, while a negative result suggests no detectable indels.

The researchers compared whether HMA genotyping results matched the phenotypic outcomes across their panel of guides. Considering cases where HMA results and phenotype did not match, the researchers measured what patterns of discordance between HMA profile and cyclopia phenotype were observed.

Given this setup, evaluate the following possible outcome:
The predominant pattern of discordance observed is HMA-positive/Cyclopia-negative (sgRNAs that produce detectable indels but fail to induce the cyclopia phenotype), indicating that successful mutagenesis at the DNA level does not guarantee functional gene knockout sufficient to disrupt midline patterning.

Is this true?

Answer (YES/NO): YES